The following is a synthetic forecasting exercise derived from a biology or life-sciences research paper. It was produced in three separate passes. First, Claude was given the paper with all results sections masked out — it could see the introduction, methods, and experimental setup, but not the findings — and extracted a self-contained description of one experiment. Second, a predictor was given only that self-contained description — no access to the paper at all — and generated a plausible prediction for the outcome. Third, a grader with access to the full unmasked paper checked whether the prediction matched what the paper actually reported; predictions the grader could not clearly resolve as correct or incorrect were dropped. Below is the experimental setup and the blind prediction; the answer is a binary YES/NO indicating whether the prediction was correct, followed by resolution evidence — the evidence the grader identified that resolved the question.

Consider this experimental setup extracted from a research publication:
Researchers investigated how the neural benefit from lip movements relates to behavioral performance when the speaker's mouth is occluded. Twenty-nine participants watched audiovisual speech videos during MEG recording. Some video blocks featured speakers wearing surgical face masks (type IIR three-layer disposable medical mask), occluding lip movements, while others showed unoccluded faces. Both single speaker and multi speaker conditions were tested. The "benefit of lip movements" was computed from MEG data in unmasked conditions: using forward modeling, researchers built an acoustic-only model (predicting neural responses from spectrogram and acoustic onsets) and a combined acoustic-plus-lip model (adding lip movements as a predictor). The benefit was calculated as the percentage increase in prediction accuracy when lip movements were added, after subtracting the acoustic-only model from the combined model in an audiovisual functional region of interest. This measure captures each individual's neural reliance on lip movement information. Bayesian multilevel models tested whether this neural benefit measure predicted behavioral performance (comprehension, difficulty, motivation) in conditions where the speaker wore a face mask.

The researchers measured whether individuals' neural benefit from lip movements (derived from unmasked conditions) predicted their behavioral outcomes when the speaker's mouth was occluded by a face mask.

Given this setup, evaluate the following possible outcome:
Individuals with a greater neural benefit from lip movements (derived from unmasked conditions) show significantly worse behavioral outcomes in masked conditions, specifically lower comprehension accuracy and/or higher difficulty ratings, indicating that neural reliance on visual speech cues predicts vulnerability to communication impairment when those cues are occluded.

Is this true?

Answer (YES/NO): YES